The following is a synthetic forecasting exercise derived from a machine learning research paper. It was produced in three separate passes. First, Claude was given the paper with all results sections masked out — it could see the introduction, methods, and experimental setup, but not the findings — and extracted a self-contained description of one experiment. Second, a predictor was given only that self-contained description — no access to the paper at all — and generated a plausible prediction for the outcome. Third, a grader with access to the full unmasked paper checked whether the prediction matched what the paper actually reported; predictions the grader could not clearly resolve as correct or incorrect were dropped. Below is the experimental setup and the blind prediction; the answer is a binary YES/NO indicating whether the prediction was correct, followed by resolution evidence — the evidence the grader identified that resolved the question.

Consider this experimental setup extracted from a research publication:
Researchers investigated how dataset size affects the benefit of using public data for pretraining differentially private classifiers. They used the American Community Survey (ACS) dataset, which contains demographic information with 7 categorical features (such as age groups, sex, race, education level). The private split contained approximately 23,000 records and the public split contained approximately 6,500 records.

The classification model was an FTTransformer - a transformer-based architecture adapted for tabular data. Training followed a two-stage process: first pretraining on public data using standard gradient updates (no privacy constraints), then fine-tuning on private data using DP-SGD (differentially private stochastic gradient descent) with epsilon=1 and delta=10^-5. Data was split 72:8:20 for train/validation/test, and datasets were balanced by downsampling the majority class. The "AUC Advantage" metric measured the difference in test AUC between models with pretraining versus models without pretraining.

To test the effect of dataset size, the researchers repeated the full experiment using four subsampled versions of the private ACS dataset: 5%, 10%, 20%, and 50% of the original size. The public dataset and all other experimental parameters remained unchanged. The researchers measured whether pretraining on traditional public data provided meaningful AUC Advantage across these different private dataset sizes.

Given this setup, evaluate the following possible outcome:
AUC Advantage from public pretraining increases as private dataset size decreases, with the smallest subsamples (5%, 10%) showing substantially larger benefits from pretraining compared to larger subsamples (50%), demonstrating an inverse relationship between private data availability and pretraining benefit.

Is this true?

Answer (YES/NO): YES